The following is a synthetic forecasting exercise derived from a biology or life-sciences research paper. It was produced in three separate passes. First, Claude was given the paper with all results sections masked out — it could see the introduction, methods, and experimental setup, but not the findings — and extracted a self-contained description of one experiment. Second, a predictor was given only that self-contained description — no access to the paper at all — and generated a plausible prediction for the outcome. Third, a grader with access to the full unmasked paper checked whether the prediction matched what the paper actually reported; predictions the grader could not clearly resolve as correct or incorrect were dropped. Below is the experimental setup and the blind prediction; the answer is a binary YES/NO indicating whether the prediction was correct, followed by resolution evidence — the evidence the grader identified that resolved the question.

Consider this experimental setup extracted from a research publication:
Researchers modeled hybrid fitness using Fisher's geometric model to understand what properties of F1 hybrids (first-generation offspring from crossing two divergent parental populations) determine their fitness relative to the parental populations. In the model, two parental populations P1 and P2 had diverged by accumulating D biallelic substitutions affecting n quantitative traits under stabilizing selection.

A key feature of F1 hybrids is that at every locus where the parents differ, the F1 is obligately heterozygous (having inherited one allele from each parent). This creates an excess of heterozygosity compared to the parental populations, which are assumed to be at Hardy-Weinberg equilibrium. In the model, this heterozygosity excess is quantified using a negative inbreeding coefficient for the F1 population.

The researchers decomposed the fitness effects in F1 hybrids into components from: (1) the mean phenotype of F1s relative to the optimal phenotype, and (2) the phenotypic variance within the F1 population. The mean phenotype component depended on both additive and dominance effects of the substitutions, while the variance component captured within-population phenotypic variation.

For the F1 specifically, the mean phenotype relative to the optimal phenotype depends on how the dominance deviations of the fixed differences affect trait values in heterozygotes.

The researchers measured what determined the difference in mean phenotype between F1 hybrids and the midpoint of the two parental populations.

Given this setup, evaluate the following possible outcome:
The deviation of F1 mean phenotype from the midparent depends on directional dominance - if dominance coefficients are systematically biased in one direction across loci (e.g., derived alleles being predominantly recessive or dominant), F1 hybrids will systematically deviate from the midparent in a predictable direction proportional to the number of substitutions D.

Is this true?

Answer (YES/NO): NO